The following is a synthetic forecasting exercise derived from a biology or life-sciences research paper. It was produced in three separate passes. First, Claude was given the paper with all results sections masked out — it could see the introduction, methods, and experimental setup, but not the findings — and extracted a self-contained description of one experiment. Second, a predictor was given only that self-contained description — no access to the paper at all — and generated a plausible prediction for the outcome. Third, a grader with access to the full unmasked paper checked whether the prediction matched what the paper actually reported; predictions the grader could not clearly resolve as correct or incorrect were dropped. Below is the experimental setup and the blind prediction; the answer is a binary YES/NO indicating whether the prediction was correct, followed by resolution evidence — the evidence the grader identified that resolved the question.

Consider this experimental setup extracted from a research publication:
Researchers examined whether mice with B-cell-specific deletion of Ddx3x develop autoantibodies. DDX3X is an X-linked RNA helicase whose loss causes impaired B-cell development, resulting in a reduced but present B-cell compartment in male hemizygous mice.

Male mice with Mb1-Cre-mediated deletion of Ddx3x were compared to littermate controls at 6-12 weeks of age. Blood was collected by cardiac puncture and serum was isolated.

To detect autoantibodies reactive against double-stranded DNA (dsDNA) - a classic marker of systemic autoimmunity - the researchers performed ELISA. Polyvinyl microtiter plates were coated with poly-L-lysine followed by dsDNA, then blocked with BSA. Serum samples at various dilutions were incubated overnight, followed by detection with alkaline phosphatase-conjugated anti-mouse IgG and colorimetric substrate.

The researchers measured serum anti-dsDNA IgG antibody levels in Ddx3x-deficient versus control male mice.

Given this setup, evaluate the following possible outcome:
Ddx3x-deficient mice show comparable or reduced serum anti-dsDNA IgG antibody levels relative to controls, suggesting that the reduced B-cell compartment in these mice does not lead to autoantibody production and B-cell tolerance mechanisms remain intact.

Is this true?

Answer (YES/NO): YES